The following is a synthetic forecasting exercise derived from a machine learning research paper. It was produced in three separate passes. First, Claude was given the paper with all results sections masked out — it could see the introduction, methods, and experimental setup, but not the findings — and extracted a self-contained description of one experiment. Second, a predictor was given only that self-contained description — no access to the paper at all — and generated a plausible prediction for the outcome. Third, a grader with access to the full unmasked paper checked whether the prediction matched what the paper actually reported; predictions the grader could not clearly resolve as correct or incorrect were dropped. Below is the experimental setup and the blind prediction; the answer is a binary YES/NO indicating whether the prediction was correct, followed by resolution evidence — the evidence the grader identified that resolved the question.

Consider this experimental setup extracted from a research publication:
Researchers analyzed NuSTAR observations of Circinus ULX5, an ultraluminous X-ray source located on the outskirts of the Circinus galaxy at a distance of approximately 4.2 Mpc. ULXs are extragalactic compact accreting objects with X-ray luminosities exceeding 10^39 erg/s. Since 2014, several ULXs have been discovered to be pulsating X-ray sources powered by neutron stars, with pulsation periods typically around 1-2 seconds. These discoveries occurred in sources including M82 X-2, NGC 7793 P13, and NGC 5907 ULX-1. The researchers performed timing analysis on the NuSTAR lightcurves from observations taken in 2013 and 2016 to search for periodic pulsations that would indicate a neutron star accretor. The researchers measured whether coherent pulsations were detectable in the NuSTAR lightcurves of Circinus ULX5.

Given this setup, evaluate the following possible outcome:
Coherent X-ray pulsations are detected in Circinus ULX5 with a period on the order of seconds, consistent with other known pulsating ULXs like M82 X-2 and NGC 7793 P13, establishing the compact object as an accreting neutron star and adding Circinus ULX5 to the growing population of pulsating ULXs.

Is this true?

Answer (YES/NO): NO